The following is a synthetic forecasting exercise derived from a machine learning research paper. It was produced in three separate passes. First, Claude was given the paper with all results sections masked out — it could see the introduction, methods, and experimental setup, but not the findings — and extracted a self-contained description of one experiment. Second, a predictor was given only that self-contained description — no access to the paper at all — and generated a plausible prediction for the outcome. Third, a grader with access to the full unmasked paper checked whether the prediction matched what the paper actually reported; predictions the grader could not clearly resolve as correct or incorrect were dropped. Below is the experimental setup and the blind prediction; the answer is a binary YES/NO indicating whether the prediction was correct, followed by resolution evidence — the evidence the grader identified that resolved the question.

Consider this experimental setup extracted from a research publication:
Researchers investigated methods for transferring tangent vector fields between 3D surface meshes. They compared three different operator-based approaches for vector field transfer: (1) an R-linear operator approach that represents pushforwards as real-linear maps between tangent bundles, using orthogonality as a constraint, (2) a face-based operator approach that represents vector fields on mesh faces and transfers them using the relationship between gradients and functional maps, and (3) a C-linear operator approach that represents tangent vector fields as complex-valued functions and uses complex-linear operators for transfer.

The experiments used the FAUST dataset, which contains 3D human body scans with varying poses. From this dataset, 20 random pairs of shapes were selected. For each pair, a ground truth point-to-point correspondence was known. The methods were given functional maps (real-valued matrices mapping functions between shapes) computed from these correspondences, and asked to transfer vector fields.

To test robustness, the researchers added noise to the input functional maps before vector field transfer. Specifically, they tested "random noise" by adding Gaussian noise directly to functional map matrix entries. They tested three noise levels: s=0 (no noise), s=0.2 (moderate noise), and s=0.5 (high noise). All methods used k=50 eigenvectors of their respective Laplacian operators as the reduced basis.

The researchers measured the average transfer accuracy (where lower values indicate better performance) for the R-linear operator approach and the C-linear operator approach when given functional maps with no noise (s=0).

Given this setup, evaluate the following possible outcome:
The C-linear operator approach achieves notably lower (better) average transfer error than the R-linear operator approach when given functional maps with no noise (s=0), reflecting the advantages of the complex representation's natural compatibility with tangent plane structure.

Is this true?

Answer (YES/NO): NO